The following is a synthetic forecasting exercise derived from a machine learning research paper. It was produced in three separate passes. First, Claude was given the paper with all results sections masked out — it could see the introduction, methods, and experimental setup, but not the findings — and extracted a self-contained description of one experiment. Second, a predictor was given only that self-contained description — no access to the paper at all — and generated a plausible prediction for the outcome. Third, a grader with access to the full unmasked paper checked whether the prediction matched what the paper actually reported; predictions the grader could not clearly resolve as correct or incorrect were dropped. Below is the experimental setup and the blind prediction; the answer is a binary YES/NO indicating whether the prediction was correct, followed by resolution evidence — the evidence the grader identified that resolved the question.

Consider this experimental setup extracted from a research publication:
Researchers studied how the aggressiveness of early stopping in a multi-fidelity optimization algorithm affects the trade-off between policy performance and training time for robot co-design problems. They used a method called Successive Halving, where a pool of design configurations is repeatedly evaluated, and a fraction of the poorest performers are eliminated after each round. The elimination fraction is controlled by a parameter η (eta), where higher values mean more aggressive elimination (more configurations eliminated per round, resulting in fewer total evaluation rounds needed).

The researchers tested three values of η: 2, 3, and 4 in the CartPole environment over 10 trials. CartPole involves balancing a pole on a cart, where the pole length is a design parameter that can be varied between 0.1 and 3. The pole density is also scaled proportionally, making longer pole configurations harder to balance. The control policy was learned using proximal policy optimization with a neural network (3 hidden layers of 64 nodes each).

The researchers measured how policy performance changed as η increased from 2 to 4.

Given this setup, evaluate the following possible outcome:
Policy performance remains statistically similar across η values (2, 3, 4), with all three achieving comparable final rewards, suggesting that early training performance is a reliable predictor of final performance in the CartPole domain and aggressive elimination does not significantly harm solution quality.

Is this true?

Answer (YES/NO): NO